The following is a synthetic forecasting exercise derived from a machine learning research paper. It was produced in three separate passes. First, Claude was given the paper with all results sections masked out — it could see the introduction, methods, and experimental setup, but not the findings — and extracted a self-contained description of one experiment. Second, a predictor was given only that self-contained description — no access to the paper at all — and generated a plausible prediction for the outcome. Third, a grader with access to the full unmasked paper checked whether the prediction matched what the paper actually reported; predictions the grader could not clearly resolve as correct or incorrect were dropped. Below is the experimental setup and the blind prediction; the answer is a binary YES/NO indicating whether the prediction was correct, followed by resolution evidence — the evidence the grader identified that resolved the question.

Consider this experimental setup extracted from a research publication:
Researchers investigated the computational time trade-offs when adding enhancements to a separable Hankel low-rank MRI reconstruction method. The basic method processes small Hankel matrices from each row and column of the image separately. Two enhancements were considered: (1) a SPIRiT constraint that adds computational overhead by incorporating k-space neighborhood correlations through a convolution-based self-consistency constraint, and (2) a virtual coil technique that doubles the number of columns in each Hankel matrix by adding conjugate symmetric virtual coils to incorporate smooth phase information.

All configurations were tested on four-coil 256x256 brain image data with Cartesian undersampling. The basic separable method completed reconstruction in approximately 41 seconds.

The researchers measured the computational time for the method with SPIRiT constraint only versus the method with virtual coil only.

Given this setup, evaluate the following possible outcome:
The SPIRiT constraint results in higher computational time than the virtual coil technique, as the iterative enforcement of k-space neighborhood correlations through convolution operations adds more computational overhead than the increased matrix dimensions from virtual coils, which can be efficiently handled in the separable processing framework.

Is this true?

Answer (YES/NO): YES